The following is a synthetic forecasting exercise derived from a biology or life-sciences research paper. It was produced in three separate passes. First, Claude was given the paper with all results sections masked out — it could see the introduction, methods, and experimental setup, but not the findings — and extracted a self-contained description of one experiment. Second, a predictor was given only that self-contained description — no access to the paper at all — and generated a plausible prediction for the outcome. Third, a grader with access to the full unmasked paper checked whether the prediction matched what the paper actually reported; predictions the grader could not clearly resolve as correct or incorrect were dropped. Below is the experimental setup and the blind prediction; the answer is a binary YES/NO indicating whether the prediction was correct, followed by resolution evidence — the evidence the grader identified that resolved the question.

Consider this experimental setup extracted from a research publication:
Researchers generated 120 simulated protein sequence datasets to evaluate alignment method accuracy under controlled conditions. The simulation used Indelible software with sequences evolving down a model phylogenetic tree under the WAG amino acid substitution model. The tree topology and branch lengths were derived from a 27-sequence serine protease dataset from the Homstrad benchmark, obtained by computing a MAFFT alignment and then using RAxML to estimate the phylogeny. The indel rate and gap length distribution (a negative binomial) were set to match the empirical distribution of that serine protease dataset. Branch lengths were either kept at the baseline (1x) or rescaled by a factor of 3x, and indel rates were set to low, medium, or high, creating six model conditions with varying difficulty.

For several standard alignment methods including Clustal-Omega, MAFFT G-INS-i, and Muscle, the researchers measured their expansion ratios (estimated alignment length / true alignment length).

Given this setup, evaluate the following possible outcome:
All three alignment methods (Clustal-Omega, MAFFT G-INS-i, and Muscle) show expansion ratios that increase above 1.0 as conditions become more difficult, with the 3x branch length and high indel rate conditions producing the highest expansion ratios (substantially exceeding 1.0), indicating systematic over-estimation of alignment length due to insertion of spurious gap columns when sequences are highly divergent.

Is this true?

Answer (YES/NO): NO